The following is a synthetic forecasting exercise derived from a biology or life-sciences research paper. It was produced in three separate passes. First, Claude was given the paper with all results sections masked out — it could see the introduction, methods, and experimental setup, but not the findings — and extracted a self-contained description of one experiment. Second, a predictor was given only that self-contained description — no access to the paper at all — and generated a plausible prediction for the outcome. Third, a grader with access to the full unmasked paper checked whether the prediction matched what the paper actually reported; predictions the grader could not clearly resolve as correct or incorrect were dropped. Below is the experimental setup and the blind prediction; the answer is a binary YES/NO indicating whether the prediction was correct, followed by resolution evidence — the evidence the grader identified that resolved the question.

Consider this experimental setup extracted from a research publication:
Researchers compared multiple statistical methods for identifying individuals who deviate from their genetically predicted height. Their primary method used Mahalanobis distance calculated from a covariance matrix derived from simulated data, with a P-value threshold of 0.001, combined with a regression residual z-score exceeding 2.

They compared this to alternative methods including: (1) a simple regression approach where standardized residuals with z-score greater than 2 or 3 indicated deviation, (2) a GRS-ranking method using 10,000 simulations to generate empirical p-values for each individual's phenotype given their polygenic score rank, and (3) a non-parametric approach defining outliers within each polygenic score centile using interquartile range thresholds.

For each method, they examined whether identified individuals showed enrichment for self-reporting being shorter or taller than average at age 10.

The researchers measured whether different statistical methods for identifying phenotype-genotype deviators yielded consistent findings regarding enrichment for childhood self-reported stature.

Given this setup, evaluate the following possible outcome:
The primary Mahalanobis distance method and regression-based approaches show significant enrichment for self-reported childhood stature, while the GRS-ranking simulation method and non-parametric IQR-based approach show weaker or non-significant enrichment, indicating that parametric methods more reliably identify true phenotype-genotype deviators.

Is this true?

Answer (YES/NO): NO